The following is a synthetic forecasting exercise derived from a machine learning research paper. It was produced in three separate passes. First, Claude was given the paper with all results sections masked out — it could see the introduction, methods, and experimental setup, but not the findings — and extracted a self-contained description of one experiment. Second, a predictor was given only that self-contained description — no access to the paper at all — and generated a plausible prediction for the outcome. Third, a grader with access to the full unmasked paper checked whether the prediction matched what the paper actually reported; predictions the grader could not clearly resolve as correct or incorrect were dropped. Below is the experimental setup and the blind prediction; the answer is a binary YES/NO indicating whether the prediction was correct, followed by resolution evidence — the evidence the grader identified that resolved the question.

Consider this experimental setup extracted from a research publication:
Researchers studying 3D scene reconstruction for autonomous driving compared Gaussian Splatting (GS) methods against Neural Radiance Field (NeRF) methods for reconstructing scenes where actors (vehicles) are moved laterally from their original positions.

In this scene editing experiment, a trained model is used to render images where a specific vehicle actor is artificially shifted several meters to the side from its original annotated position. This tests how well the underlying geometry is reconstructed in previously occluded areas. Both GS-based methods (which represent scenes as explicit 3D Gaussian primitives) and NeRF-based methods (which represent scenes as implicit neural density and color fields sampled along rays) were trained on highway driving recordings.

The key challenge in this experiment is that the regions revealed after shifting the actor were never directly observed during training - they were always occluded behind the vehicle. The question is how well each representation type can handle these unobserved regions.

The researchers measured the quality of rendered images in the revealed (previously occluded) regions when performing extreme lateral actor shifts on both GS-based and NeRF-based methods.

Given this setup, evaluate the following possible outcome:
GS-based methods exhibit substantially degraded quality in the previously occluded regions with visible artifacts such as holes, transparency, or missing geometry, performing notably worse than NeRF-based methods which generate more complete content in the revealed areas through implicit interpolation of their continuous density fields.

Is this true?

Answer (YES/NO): YES